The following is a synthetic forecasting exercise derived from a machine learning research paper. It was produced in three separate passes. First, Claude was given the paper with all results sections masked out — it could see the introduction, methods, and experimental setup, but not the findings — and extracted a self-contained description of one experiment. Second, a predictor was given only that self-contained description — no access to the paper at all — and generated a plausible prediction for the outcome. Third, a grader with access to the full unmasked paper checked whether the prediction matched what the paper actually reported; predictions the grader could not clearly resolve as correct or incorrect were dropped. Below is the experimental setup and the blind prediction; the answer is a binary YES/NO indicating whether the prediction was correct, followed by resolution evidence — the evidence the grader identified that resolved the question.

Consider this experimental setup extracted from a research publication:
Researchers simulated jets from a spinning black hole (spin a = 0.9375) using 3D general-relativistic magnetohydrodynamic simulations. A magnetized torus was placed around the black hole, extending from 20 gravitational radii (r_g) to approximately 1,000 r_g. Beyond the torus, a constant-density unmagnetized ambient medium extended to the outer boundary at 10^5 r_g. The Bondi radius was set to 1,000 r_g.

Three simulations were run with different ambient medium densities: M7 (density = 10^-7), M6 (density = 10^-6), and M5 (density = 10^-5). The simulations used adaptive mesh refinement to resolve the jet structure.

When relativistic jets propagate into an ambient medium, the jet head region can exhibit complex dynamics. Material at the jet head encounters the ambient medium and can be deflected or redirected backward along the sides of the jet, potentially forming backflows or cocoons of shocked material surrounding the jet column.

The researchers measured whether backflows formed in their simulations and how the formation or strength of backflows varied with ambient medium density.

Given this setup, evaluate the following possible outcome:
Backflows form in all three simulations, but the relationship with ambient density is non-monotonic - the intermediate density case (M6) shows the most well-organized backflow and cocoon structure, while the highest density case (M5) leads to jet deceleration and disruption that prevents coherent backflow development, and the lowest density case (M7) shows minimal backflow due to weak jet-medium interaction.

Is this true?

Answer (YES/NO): NO